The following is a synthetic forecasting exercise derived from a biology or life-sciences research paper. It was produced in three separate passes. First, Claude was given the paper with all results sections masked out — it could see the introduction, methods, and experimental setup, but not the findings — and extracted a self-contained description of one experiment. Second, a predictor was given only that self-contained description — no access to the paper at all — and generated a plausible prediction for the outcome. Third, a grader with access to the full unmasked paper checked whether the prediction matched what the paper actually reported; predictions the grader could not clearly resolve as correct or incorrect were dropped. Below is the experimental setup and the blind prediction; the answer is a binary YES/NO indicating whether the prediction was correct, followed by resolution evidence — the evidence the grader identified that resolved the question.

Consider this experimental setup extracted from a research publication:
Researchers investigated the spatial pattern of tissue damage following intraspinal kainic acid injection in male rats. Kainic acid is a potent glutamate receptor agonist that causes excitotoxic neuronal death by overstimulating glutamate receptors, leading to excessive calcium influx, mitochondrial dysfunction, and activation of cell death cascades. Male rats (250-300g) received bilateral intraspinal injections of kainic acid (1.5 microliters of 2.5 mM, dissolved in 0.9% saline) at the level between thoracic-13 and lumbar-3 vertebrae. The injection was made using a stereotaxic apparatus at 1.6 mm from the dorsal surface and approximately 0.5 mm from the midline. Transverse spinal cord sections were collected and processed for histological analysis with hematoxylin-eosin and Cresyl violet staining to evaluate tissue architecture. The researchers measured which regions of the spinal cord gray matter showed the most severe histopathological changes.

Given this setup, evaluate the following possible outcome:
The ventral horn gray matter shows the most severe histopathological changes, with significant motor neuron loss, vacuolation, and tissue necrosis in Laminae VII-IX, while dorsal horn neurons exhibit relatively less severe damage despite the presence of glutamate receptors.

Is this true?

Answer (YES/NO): NO